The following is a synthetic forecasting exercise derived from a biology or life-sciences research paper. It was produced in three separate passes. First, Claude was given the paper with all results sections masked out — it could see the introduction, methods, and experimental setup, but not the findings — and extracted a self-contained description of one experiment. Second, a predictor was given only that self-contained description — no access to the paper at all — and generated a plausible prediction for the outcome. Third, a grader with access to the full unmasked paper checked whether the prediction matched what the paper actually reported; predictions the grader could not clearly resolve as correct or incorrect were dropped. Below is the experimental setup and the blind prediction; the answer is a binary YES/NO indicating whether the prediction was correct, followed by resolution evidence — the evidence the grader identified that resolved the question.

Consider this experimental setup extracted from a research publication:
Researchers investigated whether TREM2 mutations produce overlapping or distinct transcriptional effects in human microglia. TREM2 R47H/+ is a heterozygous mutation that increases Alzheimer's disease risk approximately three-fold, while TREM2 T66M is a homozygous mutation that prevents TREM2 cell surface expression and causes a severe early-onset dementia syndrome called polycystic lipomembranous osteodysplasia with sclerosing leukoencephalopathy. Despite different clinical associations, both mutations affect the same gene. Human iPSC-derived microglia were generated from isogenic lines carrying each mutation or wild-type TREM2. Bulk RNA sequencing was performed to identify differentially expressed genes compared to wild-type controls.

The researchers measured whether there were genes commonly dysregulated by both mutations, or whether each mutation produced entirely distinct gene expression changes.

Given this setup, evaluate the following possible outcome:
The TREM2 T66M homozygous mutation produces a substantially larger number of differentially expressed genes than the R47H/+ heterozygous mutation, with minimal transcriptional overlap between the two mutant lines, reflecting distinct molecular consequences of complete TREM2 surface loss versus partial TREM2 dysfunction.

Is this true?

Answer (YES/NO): NO